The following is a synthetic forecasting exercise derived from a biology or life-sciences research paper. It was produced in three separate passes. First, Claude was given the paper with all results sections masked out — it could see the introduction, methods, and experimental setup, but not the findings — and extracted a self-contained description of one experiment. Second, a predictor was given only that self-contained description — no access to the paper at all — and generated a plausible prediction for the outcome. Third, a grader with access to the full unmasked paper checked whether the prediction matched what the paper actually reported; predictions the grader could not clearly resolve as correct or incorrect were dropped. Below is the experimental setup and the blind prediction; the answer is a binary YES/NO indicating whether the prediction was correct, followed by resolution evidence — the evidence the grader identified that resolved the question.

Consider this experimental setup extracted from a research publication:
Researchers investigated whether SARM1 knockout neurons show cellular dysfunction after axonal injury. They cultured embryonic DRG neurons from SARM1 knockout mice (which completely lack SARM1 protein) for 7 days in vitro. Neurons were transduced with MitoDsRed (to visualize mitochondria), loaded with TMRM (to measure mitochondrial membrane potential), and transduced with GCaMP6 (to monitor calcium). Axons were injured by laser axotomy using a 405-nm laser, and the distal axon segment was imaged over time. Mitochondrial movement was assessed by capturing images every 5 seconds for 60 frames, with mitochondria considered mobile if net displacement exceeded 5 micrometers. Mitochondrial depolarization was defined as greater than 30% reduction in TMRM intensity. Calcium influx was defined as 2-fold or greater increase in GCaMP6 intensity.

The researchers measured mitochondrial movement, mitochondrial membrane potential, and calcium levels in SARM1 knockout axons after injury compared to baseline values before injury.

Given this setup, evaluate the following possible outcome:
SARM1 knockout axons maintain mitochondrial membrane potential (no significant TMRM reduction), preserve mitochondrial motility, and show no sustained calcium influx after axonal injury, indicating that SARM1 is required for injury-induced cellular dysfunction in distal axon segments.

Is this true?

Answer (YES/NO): YES